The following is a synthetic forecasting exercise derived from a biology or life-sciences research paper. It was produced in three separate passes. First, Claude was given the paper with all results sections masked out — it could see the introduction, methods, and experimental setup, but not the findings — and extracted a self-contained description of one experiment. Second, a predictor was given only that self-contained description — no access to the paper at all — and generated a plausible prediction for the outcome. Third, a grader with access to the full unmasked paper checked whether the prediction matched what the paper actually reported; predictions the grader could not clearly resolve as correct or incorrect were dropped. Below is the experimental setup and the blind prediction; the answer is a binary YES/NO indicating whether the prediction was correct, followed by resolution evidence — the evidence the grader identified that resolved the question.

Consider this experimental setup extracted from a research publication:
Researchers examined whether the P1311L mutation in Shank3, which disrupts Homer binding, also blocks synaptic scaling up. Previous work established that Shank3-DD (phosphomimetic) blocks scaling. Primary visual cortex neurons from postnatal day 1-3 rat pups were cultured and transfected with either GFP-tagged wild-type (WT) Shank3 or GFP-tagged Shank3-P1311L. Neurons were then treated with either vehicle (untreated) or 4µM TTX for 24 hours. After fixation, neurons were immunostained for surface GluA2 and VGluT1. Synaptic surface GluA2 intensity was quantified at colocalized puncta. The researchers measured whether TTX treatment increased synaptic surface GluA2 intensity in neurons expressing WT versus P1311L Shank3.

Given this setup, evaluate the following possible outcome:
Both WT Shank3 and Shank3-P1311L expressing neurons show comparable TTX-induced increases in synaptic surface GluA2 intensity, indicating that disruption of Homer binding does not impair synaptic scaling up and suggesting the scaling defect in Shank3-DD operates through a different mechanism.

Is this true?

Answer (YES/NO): NO